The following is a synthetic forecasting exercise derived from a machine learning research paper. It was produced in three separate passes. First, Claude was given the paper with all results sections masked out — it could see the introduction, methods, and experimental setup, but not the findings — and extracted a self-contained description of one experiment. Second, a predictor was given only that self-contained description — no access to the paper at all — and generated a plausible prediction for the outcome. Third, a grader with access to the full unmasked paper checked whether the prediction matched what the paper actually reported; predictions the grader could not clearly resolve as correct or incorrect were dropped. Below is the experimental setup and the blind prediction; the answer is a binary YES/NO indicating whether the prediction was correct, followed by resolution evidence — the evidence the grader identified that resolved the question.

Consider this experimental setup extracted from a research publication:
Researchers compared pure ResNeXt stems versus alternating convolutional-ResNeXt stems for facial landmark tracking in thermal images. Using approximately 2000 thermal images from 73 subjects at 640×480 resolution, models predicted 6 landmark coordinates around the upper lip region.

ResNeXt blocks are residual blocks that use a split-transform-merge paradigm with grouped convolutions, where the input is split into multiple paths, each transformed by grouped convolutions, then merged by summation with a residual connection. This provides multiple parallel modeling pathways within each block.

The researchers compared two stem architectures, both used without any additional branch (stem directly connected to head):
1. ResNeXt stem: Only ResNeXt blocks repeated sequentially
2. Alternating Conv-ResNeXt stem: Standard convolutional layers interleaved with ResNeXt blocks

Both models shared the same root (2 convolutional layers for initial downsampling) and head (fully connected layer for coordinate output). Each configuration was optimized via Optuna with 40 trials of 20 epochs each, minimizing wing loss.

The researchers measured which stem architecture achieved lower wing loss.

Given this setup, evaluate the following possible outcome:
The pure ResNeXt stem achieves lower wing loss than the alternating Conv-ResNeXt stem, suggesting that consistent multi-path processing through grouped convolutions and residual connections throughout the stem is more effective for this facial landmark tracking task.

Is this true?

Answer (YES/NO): NO